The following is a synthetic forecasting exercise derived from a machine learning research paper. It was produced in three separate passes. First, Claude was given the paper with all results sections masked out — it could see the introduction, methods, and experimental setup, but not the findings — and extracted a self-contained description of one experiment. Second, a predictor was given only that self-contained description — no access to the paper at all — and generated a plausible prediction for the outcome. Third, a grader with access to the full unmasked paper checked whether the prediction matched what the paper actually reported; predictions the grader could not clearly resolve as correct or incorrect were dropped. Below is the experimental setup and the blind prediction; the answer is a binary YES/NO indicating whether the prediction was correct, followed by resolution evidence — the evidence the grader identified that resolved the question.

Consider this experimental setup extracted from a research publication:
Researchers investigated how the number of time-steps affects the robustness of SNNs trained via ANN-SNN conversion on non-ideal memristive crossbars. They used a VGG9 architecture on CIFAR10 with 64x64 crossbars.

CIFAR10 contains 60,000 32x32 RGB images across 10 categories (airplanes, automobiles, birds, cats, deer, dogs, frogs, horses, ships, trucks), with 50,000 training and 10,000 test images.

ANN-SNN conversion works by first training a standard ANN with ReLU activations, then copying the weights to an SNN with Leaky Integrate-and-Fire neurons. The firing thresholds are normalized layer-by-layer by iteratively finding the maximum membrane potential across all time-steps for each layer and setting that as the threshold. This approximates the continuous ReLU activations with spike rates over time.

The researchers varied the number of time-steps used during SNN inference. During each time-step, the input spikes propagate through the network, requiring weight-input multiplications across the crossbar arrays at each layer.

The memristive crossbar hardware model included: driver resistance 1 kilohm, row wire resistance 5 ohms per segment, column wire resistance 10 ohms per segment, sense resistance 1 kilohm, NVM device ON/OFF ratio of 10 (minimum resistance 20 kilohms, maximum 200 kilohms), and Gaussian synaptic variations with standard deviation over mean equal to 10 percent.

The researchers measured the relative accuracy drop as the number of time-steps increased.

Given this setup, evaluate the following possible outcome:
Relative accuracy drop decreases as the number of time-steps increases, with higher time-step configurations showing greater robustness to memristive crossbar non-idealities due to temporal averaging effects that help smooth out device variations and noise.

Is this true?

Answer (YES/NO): NO